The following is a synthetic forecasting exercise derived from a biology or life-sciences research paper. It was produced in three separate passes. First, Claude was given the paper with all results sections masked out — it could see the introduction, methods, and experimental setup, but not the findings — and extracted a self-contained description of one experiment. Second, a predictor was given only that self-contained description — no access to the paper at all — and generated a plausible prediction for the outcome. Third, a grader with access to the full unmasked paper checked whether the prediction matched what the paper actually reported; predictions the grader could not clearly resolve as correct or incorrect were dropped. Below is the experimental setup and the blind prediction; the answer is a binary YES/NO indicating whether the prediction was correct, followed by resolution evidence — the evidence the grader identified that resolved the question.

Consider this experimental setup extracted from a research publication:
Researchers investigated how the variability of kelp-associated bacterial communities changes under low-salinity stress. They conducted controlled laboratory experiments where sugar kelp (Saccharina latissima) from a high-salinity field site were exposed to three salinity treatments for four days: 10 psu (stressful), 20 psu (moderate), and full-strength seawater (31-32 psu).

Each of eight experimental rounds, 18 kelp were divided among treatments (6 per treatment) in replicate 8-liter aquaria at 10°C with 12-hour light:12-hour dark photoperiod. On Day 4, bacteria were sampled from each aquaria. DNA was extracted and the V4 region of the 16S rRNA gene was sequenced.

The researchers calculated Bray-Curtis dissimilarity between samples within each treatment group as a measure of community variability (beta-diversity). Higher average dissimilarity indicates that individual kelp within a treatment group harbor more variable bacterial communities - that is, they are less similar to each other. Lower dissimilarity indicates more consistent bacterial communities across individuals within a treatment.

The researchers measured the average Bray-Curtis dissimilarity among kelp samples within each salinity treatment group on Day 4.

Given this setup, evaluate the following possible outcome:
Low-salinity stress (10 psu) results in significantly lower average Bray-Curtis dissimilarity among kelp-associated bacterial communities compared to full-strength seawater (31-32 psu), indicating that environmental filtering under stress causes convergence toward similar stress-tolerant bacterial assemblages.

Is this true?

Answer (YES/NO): NO